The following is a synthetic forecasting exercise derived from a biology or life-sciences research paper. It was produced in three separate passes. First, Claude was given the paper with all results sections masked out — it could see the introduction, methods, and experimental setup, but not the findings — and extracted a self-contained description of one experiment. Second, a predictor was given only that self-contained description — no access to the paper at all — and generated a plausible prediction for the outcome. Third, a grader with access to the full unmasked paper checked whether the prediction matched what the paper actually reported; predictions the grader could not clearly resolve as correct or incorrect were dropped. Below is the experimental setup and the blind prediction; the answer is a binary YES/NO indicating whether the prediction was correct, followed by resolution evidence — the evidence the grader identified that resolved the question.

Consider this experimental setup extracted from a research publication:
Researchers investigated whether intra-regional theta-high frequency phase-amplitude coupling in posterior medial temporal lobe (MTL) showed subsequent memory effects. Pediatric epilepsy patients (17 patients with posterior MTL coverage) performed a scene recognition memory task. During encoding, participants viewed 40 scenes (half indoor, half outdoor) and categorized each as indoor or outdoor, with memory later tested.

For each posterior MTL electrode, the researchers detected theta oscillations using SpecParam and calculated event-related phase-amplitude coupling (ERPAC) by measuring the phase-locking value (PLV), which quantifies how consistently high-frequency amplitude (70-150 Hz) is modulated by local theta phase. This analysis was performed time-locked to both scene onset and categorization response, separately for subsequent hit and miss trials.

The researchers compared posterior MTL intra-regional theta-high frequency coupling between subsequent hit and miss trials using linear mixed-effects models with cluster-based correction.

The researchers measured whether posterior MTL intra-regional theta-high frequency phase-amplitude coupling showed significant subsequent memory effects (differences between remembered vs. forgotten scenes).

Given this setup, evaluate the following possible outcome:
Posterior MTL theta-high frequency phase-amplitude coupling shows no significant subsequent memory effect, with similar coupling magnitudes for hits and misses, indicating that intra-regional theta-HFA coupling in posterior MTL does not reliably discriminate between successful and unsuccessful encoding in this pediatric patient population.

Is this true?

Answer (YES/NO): YES